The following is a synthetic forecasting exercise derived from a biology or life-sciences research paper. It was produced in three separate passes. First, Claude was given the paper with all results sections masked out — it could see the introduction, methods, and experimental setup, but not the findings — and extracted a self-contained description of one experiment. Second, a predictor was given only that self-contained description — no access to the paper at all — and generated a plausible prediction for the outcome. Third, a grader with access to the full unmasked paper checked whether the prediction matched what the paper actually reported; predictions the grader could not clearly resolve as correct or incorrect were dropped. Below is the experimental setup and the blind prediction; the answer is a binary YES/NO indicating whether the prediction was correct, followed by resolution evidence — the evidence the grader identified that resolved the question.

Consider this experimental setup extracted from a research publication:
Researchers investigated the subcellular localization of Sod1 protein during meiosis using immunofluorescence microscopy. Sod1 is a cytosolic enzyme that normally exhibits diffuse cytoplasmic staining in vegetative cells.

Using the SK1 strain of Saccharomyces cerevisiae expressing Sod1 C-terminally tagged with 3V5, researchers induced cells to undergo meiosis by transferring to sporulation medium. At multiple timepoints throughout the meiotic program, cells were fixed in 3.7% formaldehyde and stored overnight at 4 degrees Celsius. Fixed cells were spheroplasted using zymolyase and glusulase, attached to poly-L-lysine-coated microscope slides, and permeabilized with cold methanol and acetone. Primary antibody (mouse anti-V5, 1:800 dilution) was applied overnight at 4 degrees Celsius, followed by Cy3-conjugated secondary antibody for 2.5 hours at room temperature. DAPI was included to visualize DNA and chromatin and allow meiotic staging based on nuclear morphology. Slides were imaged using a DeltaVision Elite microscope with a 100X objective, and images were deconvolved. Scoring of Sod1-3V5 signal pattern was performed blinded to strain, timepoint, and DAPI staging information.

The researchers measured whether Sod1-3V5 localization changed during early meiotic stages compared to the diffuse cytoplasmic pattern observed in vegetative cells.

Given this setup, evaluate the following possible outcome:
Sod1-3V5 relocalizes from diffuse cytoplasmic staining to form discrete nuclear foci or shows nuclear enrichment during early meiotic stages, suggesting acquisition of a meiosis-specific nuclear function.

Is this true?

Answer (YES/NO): NO